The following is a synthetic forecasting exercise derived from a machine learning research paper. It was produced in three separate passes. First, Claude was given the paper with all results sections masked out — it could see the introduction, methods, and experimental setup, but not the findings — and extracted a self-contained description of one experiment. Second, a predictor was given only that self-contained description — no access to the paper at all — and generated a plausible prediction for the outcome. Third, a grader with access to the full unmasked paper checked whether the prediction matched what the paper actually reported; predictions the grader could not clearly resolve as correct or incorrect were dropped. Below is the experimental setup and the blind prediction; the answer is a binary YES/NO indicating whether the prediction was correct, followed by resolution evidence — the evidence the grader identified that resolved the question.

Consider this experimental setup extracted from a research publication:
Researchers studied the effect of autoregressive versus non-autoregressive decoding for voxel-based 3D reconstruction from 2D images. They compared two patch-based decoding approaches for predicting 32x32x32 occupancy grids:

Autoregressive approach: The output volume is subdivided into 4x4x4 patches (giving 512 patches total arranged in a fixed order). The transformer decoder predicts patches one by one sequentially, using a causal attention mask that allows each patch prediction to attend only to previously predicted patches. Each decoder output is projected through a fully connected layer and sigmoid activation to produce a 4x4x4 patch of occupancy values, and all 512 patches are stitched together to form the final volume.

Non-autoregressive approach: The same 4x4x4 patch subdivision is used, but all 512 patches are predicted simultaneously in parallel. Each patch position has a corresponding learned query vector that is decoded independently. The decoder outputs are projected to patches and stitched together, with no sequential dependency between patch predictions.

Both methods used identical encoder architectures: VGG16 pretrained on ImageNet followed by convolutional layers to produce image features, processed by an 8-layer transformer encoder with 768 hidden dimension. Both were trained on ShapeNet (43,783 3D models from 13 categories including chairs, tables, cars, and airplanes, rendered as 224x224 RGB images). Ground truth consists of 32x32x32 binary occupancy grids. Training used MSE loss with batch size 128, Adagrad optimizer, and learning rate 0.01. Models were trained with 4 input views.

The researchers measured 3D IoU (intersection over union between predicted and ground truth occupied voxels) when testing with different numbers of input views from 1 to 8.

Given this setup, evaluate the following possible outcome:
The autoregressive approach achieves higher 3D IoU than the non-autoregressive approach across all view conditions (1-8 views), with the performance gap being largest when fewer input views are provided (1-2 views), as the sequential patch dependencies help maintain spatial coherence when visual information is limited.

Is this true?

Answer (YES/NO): NO